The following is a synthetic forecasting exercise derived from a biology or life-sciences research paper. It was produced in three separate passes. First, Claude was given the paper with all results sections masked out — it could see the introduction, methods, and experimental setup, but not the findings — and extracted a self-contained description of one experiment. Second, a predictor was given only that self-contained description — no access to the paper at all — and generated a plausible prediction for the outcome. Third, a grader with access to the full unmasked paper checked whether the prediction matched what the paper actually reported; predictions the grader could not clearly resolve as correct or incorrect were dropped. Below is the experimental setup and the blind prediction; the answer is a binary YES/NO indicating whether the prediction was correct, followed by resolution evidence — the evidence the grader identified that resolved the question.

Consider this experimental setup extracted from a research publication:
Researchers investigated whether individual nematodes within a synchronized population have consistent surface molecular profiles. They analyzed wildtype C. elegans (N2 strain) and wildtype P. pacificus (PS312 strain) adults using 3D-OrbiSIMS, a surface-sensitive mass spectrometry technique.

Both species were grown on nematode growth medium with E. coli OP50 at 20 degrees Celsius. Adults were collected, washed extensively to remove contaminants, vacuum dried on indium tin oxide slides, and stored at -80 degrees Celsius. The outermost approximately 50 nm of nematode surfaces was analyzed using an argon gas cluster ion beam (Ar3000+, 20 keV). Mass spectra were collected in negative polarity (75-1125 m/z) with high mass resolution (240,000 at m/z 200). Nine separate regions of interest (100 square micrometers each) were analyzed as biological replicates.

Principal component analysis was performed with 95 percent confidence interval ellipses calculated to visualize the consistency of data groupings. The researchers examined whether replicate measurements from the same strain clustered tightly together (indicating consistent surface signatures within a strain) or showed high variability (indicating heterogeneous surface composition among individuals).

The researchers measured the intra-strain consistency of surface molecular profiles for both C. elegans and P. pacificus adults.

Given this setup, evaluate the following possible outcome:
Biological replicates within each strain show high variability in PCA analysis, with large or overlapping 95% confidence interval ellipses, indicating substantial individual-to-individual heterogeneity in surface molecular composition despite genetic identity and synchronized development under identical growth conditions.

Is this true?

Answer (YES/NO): NO